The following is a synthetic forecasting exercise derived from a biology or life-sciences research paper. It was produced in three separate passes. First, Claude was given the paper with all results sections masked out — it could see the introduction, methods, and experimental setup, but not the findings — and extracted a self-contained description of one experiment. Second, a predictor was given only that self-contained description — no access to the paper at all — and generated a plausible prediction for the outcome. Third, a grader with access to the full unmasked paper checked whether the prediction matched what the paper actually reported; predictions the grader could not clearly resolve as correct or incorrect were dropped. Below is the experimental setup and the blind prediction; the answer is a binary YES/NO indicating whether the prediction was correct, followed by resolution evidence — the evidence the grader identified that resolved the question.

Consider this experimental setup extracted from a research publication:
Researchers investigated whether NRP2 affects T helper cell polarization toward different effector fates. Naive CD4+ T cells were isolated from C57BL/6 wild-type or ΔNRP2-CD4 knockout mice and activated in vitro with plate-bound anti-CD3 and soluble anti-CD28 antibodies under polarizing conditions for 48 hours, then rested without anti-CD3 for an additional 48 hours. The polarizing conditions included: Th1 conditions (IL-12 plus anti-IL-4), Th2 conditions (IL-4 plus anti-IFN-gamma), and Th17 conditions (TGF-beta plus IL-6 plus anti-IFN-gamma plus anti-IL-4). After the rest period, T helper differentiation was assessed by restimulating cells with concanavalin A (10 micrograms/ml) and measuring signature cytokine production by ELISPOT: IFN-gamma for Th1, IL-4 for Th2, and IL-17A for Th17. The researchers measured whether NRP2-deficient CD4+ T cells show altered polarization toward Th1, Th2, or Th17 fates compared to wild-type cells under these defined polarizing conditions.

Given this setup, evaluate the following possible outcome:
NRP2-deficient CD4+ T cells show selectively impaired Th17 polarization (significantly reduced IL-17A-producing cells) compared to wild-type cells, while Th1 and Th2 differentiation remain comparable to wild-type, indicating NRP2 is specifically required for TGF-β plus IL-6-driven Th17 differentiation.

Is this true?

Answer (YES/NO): NO